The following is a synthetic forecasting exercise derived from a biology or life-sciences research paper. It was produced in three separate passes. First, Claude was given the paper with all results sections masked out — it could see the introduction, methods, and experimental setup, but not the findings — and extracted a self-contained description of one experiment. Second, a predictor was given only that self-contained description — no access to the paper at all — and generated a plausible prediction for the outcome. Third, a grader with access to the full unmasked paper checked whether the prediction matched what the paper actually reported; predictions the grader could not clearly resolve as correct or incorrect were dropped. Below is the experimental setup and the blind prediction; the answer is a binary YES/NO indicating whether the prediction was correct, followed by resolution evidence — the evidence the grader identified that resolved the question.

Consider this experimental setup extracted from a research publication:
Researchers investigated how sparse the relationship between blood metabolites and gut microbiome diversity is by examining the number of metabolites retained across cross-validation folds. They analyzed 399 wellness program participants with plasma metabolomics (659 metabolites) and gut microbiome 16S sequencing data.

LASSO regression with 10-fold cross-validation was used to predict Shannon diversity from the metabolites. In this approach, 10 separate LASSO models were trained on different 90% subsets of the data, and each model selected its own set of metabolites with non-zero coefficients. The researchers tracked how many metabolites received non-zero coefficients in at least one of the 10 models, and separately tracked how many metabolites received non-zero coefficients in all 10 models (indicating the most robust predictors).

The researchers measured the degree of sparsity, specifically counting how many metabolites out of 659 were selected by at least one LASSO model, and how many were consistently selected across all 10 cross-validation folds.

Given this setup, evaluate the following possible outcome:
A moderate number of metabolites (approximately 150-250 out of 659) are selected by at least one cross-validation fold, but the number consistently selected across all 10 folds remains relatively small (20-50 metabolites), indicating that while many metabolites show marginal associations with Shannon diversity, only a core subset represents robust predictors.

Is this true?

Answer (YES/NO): NO